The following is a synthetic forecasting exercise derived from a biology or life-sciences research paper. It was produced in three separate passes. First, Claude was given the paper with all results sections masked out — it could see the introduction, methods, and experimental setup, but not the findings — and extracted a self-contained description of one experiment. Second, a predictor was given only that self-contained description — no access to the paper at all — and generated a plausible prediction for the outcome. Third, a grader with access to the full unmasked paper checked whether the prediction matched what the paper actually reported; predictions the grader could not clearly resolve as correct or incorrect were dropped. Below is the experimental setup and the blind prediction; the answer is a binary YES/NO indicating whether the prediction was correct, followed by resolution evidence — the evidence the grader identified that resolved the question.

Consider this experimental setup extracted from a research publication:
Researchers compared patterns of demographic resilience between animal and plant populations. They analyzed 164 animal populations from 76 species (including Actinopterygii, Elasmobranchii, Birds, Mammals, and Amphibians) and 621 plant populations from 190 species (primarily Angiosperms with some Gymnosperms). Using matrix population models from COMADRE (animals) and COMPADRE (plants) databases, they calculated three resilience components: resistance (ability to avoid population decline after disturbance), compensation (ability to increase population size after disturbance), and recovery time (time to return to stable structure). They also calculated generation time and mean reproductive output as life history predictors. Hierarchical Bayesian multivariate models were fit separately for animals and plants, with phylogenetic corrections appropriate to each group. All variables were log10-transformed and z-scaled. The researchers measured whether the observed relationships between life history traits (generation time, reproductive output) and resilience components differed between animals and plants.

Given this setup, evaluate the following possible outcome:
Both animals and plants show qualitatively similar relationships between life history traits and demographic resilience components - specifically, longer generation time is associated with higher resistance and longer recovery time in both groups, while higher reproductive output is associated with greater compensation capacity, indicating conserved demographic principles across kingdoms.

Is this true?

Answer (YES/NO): NO